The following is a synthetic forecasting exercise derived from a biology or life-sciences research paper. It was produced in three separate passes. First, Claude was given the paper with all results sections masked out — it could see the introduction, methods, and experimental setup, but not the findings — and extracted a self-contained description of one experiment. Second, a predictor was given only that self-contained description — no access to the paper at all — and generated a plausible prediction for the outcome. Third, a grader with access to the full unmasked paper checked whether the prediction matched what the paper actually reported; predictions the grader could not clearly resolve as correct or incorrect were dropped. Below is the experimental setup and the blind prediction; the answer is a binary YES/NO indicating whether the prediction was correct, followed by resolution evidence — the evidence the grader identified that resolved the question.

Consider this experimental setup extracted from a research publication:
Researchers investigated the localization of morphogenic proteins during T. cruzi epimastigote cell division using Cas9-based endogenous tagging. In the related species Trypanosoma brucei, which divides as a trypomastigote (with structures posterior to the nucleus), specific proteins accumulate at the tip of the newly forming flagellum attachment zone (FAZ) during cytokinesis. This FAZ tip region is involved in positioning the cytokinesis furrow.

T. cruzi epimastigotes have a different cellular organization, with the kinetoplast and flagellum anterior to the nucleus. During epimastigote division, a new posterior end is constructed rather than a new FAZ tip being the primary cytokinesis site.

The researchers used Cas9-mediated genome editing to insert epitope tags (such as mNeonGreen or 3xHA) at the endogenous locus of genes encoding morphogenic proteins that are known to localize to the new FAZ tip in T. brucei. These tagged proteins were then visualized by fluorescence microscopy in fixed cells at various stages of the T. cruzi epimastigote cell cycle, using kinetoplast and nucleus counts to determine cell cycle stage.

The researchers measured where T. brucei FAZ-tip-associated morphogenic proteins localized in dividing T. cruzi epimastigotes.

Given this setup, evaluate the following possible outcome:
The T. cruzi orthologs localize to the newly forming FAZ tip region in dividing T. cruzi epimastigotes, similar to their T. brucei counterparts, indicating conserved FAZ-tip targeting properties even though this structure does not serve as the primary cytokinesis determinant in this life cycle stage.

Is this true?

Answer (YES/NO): NO